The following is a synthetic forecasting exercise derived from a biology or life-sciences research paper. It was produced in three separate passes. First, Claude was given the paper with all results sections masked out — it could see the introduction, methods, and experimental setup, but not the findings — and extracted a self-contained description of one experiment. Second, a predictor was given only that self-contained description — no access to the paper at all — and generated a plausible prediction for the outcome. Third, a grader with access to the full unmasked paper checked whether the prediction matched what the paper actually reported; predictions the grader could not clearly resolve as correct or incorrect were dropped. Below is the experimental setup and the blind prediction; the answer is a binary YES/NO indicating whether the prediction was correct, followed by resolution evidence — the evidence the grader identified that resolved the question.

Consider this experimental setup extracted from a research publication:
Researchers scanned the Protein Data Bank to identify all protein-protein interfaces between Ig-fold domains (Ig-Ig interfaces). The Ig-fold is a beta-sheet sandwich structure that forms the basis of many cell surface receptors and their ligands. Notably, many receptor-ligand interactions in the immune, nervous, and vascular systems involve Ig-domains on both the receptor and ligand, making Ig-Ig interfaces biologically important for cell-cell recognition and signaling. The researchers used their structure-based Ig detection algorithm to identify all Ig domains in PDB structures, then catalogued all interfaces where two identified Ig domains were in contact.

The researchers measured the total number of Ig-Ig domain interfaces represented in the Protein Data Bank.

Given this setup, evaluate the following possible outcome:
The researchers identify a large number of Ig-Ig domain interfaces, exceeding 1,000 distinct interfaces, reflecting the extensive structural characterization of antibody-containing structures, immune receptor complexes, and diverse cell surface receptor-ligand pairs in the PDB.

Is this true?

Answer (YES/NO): YES